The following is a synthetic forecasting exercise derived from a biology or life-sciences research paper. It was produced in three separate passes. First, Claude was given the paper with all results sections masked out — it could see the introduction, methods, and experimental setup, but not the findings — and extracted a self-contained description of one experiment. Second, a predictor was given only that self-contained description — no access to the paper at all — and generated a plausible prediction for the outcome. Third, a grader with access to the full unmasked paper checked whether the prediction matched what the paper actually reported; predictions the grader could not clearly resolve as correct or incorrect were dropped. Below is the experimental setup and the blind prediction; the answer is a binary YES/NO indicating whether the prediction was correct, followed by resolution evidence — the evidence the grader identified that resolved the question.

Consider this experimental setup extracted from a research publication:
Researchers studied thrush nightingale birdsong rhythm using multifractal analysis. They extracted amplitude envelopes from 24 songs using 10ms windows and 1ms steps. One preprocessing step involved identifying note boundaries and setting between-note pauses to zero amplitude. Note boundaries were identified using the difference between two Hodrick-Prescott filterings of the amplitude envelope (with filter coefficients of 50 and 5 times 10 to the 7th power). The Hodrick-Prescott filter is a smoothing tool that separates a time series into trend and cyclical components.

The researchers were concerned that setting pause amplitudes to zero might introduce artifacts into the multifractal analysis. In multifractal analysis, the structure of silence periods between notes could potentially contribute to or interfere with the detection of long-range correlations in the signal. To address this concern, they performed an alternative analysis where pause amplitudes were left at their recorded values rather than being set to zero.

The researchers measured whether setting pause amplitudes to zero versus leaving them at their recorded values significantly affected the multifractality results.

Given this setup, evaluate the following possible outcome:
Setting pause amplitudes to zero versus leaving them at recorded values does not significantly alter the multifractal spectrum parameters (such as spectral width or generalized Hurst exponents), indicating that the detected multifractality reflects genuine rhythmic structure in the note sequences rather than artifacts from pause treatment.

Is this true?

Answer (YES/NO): YES